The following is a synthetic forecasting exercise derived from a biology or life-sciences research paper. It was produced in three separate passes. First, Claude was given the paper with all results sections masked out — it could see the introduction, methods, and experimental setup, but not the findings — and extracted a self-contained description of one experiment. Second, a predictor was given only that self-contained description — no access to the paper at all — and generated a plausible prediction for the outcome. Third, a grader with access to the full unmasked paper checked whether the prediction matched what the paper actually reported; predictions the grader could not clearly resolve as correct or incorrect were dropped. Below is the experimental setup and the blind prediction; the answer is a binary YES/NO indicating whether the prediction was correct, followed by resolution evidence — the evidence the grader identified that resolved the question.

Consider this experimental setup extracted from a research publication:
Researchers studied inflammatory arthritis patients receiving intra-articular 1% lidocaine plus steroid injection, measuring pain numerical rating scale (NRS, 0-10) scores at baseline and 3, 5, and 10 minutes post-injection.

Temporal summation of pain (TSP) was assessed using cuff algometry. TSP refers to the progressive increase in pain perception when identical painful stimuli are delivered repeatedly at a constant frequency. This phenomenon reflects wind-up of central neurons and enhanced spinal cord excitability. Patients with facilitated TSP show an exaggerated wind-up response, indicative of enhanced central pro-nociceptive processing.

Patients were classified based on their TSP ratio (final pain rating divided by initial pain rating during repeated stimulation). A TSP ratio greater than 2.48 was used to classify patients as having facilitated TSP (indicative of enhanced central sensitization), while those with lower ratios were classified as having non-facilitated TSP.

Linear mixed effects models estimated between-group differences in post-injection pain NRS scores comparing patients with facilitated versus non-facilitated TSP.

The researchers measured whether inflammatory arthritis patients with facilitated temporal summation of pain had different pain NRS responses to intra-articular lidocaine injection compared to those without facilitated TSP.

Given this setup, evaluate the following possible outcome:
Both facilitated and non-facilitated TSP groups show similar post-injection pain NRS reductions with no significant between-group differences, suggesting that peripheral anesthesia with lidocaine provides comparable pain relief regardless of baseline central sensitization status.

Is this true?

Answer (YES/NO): YES